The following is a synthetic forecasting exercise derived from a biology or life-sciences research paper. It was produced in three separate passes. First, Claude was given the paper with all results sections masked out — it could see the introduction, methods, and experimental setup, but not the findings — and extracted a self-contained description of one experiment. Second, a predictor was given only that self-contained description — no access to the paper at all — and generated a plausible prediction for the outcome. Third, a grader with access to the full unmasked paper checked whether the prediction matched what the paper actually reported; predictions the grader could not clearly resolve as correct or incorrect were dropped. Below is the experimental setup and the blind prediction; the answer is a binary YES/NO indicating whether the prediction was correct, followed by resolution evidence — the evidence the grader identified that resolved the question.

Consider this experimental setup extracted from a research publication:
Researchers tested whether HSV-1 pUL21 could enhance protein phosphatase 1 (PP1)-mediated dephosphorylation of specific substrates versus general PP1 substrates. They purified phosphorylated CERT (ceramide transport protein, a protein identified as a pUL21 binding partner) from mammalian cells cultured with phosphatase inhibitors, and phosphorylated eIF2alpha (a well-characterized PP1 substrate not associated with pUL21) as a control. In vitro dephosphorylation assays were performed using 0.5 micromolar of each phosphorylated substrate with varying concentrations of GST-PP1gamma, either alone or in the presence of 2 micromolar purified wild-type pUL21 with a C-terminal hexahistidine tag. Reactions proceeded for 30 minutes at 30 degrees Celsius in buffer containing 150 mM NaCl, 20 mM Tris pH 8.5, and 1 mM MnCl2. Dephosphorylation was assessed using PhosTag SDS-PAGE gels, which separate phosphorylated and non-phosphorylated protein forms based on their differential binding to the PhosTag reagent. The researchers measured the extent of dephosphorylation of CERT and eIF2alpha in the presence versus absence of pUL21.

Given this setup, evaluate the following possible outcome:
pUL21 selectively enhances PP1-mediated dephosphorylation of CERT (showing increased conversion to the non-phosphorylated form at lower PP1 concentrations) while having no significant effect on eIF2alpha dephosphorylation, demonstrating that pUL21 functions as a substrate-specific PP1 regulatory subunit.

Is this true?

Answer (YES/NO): YES